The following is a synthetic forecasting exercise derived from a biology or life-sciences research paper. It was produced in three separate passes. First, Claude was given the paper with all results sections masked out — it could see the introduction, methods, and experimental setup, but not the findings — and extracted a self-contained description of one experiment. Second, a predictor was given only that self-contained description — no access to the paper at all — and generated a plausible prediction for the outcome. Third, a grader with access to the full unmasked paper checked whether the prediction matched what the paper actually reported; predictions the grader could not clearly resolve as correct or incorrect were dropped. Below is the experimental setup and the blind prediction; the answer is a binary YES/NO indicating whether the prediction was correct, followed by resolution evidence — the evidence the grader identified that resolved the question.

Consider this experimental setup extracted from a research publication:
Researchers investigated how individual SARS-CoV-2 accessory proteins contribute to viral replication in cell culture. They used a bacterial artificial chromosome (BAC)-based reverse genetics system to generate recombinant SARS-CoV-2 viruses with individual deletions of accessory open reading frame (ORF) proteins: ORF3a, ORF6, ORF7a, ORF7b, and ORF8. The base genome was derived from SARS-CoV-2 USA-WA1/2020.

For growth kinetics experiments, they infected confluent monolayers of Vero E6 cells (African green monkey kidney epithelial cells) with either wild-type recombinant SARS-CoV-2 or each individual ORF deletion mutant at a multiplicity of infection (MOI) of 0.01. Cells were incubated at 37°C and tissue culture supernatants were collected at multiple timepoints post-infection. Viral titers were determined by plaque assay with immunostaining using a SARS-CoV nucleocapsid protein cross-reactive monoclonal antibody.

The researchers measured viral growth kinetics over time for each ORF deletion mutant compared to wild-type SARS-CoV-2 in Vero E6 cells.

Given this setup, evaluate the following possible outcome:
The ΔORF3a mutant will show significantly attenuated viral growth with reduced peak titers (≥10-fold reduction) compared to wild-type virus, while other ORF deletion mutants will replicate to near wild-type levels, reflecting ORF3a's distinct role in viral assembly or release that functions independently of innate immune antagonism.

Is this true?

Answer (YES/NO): NO